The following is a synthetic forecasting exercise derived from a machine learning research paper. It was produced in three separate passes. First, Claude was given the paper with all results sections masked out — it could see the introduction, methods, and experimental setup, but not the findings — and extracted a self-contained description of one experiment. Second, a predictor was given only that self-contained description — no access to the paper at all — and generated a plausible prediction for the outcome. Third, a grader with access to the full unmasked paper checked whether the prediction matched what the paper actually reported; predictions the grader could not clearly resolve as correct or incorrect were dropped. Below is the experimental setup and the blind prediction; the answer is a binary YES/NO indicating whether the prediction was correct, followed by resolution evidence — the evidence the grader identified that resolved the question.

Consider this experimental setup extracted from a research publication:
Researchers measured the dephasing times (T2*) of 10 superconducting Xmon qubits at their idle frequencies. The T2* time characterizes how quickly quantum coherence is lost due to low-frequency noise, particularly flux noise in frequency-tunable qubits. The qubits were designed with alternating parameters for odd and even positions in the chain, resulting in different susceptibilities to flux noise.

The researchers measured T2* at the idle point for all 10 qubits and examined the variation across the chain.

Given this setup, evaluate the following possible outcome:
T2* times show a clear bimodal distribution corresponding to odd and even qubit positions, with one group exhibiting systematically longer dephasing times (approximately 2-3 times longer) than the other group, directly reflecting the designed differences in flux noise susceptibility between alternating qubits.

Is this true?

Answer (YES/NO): NO